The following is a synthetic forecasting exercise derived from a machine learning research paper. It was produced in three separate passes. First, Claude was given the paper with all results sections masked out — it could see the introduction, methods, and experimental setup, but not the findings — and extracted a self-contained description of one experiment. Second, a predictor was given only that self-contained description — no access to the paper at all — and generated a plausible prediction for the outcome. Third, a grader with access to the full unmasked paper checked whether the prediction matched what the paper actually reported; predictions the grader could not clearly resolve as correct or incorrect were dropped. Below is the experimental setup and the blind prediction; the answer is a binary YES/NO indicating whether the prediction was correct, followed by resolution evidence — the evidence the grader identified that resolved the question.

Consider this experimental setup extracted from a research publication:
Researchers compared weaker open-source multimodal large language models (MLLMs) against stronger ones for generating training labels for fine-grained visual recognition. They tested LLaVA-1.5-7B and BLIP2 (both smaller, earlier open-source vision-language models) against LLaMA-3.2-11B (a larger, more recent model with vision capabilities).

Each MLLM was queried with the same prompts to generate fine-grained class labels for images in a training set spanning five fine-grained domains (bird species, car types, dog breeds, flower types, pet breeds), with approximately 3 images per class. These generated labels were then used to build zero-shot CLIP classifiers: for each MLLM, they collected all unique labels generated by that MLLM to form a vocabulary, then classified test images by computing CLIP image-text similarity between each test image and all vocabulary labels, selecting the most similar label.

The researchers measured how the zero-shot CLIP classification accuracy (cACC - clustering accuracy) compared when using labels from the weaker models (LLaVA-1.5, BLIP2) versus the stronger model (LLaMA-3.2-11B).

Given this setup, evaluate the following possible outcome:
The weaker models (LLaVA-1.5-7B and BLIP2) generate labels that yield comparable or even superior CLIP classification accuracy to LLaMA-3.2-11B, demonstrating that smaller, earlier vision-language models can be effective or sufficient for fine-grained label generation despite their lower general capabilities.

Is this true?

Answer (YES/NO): NO